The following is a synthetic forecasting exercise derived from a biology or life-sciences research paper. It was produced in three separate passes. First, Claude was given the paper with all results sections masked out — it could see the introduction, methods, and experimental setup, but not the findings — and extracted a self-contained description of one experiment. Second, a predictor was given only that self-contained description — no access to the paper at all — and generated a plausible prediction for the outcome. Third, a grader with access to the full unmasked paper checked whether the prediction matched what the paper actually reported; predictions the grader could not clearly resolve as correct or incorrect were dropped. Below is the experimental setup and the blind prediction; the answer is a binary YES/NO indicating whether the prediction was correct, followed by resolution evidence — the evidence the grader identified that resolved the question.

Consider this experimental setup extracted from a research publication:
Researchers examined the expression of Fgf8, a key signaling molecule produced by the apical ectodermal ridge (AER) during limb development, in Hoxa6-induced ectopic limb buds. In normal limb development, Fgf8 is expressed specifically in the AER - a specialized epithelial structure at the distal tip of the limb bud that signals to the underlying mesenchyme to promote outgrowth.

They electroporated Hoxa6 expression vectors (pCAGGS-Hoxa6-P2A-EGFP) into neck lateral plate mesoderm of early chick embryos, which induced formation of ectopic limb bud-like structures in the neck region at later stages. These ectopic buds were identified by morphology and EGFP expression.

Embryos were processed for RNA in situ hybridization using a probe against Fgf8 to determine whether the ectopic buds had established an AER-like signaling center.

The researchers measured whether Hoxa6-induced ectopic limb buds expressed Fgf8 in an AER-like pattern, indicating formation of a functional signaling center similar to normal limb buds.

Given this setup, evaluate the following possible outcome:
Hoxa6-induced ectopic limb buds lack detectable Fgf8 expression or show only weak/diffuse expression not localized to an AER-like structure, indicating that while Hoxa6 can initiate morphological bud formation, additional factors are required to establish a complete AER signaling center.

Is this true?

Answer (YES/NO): YES